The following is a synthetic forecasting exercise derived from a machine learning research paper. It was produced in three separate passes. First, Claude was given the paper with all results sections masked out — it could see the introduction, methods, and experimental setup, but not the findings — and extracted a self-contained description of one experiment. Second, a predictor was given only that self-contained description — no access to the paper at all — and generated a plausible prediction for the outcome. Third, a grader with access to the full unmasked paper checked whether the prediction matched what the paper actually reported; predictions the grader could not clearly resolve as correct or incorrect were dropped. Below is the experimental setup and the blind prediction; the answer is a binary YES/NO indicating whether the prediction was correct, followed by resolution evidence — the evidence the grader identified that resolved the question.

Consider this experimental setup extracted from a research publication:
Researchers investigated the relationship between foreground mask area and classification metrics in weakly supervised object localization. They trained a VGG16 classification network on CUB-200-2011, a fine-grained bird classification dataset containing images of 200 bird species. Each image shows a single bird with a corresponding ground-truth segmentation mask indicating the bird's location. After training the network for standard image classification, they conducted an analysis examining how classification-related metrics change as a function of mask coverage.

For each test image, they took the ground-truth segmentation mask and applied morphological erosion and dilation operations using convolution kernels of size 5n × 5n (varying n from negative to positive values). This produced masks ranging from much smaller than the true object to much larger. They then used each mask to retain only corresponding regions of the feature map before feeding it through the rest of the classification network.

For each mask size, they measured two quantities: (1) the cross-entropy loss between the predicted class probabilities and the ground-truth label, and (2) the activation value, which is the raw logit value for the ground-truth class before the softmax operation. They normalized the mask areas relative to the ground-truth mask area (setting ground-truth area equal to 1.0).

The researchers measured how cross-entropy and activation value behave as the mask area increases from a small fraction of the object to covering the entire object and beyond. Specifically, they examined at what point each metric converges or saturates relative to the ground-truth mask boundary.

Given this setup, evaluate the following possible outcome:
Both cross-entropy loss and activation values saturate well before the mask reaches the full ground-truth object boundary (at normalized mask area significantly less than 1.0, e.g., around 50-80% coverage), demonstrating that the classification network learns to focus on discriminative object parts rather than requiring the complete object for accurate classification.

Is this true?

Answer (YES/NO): NO